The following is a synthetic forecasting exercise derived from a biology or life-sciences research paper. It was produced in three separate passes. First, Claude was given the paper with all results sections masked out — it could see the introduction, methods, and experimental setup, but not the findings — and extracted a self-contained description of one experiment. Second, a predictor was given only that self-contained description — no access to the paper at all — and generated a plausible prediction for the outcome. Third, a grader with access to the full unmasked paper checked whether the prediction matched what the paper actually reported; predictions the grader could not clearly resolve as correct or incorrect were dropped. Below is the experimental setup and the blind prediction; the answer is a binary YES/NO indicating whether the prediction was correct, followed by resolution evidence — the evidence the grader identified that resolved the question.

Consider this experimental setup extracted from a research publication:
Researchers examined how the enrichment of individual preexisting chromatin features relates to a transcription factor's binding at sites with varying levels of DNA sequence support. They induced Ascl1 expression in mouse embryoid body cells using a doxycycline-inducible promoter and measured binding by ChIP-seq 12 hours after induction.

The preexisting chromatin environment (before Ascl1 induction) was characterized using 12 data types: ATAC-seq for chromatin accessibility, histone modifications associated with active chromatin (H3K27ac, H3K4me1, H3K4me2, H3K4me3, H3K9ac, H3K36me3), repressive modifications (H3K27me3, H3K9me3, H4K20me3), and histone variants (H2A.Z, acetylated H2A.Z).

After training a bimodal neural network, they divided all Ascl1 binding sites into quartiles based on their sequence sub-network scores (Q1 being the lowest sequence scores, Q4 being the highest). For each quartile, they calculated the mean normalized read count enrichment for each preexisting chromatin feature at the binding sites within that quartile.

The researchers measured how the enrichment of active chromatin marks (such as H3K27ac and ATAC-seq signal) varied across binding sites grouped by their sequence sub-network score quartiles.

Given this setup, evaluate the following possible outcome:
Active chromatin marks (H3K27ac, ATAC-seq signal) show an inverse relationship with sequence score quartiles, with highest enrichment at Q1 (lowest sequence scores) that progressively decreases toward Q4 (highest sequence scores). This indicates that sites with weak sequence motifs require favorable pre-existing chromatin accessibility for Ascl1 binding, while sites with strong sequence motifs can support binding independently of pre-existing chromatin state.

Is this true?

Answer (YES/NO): YES